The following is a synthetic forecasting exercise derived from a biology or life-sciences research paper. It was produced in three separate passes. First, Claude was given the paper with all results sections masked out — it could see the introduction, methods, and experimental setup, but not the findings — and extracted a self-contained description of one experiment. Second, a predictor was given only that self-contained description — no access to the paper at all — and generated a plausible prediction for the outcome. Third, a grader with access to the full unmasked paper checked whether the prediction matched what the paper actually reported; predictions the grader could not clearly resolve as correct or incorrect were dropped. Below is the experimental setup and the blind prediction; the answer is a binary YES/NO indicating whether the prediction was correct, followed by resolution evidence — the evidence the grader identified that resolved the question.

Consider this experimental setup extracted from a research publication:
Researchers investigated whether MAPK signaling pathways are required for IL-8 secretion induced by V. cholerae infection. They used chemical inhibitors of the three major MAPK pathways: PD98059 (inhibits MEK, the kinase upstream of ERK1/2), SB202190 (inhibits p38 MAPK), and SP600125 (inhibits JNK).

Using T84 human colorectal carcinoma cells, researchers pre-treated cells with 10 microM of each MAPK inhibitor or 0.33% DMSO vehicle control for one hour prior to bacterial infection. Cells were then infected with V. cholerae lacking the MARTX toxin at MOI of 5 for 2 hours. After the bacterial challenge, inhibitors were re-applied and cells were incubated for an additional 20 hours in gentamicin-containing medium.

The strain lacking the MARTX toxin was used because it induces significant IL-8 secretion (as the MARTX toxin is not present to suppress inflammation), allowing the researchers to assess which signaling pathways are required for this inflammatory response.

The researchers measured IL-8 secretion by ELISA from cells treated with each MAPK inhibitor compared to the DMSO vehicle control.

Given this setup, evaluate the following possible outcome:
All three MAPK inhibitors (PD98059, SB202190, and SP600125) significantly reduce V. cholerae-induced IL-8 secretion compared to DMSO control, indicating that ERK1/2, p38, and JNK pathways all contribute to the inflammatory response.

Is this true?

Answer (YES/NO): NO